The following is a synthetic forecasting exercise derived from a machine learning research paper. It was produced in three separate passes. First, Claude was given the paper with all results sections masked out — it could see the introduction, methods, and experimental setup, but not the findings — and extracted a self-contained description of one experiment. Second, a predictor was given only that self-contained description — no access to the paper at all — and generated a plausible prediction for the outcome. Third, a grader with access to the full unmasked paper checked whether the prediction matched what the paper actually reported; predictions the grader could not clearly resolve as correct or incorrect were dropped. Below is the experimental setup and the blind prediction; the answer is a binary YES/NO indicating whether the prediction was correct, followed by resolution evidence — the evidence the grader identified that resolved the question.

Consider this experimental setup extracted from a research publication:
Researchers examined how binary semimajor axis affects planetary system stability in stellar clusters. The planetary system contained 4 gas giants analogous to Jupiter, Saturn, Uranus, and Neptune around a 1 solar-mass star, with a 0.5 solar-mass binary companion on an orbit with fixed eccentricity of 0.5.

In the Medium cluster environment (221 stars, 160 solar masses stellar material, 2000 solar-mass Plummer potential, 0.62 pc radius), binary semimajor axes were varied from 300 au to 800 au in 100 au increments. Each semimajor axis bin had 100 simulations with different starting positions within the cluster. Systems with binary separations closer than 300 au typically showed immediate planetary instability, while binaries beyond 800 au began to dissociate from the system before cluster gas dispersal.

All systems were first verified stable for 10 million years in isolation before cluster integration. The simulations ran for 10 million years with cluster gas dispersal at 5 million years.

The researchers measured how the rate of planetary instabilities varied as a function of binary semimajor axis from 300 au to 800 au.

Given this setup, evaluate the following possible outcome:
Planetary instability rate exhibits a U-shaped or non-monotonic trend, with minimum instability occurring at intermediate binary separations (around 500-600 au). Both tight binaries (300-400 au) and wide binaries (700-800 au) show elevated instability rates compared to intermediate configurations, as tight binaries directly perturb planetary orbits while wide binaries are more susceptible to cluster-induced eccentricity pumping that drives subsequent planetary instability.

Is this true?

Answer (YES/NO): NO